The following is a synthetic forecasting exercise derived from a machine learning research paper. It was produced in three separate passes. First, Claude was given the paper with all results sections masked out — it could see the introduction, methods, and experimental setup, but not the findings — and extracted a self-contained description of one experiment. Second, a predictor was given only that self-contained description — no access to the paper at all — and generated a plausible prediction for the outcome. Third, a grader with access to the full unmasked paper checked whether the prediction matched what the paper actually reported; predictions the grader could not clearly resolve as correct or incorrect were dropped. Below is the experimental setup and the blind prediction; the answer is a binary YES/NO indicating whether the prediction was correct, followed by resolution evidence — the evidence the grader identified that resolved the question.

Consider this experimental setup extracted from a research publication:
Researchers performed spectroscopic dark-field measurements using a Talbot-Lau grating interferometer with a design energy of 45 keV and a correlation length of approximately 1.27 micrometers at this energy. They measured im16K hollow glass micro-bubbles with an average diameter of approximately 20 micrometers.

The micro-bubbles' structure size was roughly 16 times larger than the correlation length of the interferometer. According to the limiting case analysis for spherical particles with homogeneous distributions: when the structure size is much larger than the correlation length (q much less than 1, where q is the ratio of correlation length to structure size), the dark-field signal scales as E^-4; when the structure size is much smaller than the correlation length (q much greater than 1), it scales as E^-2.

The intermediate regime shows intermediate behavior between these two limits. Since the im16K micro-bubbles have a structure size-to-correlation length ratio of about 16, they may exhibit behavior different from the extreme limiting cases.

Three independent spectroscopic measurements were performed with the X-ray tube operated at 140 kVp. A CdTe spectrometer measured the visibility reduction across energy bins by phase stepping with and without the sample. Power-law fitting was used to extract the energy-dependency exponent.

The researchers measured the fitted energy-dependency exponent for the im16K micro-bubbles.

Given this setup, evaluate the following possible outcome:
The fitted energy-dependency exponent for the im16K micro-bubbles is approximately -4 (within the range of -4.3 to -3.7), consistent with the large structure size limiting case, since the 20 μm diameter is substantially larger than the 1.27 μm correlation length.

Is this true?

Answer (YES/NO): NO